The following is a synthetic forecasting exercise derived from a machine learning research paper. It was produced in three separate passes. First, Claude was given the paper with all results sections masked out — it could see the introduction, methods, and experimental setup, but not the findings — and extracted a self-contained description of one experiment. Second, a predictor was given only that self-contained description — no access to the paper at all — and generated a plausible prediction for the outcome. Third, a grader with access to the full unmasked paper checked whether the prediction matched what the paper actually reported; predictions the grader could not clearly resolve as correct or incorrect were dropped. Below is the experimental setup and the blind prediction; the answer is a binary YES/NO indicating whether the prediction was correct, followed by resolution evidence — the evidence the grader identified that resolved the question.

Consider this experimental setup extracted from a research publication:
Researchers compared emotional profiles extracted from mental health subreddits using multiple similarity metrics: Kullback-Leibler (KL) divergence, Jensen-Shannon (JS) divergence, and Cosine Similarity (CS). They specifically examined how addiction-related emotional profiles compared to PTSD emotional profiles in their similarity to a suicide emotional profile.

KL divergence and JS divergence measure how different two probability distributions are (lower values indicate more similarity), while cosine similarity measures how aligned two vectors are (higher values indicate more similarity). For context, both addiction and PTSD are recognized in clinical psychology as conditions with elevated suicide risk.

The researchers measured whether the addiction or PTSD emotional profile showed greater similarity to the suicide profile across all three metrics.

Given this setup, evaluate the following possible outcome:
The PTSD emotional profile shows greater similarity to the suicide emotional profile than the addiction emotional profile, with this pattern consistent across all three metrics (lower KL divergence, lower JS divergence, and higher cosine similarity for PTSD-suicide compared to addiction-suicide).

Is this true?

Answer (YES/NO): NO